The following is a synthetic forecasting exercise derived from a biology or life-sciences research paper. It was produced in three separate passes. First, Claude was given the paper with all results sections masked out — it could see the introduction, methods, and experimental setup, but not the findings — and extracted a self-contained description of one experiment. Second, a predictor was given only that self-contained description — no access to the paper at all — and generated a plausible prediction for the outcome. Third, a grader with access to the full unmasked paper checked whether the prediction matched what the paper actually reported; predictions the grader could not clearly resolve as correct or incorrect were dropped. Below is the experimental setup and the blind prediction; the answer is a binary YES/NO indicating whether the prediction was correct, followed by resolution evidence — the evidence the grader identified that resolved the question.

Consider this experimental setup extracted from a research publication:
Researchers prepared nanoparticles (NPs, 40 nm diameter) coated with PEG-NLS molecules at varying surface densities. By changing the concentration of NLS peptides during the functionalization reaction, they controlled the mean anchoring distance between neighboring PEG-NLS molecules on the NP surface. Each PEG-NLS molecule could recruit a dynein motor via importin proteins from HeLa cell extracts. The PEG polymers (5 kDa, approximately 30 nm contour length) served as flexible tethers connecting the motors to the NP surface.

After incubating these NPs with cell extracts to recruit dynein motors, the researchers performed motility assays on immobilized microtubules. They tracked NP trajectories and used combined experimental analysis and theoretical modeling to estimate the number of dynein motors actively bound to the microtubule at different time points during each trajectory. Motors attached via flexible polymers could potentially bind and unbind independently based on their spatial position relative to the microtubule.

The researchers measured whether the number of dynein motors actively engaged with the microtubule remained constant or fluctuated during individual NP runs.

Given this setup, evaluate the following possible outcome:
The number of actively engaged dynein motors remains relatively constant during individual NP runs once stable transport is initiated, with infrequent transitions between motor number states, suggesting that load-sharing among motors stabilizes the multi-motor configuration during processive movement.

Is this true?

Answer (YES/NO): NO